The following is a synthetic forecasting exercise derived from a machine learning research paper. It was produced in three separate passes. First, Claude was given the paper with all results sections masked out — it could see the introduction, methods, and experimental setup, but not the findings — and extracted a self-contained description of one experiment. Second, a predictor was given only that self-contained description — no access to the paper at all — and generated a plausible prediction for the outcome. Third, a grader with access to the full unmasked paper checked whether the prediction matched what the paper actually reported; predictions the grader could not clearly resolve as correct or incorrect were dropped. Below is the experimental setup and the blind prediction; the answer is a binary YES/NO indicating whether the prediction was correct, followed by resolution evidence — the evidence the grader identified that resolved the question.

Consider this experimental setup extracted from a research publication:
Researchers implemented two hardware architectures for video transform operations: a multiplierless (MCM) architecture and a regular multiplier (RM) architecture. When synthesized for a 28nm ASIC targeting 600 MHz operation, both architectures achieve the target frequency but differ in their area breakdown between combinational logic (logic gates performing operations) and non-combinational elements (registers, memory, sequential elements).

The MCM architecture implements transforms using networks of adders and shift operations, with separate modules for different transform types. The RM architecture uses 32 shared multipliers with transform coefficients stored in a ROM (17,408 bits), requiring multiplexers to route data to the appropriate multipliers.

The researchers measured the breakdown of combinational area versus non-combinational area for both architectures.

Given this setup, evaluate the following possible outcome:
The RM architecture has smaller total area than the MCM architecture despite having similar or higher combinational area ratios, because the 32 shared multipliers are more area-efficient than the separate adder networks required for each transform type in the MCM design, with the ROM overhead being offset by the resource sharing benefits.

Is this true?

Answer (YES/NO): NO